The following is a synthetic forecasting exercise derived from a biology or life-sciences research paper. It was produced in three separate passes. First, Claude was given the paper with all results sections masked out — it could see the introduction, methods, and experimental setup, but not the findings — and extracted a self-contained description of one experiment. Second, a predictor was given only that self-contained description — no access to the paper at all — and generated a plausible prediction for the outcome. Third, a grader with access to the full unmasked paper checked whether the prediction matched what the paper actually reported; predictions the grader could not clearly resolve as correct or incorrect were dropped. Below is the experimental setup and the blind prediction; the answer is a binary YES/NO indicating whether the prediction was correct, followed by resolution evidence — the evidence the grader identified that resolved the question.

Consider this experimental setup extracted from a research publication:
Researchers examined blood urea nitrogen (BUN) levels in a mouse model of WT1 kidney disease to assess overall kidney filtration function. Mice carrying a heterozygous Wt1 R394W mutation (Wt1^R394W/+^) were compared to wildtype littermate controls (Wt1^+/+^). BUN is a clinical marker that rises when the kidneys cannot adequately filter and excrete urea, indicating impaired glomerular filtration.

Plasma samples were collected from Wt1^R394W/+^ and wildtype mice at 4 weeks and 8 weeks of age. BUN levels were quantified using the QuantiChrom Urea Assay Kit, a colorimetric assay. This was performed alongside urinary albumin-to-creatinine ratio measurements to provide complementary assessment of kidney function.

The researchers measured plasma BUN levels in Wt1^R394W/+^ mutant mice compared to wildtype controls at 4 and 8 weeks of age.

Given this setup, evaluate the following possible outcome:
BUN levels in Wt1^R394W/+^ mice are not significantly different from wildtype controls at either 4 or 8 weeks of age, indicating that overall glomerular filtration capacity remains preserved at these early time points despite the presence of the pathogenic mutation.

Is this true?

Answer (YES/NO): NO